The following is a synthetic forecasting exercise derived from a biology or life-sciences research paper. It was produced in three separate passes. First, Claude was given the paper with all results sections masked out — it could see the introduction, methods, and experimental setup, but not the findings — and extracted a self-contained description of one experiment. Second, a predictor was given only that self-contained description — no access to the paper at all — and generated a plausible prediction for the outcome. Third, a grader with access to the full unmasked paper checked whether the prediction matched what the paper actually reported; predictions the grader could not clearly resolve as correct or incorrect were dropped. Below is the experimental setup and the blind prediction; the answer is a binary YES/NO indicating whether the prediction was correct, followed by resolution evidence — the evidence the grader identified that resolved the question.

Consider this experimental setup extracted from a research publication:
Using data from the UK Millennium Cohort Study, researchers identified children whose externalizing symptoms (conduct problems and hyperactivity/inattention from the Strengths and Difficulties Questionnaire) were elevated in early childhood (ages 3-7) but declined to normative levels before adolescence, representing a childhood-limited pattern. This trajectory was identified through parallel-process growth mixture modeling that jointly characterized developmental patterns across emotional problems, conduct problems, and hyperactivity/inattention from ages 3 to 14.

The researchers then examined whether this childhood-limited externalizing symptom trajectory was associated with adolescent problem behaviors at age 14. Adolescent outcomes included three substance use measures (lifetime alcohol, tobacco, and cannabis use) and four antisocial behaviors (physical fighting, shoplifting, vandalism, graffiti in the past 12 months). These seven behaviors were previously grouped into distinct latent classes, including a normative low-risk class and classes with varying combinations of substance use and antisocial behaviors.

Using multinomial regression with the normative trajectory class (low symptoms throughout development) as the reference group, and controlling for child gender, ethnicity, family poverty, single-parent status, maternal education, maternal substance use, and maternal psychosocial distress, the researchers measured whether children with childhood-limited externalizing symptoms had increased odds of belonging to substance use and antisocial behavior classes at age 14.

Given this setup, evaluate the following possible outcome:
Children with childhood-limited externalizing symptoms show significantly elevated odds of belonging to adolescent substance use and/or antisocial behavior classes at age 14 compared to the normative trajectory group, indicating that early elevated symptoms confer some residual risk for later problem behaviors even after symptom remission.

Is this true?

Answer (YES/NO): YES